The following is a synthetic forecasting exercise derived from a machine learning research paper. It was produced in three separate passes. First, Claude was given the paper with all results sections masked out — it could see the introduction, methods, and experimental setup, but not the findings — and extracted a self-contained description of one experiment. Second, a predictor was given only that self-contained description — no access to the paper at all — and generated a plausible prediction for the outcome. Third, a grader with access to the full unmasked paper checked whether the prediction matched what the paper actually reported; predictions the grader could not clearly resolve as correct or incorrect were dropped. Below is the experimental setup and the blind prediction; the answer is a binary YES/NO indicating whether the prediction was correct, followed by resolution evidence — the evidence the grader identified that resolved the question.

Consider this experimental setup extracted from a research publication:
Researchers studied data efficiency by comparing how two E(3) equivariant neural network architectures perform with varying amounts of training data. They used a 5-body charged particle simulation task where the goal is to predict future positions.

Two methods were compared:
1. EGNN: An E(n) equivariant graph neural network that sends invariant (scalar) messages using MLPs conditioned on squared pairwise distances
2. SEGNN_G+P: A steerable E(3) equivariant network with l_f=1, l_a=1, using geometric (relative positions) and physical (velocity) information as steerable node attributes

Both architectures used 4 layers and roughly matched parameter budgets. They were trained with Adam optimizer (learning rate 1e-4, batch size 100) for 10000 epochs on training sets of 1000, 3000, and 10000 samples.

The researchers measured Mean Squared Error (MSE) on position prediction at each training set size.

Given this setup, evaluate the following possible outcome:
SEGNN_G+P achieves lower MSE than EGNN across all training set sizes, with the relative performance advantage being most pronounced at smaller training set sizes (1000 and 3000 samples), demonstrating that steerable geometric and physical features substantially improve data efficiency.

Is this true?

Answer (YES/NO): YES